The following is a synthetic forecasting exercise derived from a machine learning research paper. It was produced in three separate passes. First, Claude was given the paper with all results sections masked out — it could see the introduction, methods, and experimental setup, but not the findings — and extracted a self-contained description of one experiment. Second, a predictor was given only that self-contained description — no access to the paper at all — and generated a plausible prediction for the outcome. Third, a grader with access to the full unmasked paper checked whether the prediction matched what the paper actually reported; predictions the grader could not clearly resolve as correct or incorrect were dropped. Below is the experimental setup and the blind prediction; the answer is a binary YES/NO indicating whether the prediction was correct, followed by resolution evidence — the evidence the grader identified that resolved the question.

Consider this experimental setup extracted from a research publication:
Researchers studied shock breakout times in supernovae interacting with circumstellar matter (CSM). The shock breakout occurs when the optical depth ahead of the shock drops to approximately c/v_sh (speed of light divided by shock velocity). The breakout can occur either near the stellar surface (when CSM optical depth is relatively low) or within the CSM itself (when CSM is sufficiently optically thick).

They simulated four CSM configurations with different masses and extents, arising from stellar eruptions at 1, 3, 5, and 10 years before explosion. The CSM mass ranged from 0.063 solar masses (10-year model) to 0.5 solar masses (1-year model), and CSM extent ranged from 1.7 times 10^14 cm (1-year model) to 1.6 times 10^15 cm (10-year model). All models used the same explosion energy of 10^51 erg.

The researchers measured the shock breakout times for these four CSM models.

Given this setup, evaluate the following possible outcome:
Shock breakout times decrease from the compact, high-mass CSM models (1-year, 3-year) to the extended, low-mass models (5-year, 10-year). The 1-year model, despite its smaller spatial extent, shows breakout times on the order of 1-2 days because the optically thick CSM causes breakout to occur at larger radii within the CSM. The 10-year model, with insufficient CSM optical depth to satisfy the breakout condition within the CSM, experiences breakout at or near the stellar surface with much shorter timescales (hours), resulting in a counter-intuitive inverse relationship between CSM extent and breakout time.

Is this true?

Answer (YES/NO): NO